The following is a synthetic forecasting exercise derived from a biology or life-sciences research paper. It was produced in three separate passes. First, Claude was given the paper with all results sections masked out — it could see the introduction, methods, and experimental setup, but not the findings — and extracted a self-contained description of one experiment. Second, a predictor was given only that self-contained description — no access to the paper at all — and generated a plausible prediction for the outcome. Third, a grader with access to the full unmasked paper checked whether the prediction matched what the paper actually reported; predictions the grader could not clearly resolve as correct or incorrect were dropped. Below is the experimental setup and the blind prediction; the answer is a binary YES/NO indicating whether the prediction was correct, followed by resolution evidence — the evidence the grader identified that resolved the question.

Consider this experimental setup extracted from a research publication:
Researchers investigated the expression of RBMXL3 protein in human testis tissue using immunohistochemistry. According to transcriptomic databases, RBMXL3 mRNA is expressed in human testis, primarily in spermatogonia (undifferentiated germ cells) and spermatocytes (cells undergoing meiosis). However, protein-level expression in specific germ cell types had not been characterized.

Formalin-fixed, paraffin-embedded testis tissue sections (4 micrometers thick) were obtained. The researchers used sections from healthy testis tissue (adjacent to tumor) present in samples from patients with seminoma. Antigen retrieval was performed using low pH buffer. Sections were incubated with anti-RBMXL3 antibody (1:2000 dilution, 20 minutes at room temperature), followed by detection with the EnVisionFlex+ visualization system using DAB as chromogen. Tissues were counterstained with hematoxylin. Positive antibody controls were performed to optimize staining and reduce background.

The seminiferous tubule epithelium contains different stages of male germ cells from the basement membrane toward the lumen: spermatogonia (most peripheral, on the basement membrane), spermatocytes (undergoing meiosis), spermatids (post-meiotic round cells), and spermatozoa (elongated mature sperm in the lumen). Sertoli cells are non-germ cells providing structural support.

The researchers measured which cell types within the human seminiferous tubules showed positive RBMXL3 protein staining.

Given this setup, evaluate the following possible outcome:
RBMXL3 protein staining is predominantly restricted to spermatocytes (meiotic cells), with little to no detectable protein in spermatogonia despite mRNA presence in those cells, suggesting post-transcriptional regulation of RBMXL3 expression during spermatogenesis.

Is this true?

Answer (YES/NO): NO